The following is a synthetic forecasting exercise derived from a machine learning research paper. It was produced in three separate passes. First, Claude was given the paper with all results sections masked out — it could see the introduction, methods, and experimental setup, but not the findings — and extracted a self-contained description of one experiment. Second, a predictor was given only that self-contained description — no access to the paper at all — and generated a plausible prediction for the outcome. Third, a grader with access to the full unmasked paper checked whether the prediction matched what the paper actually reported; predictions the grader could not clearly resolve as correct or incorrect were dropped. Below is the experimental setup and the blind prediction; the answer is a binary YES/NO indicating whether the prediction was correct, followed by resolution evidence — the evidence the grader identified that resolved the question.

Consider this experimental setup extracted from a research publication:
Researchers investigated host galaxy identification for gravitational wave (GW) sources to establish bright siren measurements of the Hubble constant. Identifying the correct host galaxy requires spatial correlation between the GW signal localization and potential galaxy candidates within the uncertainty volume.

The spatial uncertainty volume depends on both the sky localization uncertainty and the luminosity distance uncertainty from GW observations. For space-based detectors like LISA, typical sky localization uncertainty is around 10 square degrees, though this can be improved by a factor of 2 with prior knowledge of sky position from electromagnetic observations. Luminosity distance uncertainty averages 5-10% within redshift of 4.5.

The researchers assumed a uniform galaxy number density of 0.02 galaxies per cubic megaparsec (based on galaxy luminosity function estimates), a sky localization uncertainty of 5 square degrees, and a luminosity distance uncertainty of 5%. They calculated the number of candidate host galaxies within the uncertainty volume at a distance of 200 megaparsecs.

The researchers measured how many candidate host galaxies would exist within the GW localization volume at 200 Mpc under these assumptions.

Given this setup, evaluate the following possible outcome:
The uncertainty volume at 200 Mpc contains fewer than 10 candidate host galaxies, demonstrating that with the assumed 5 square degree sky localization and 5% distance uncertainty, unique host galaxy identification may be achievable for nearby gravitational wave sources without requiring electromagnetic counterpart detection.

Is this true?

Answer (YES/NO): NO